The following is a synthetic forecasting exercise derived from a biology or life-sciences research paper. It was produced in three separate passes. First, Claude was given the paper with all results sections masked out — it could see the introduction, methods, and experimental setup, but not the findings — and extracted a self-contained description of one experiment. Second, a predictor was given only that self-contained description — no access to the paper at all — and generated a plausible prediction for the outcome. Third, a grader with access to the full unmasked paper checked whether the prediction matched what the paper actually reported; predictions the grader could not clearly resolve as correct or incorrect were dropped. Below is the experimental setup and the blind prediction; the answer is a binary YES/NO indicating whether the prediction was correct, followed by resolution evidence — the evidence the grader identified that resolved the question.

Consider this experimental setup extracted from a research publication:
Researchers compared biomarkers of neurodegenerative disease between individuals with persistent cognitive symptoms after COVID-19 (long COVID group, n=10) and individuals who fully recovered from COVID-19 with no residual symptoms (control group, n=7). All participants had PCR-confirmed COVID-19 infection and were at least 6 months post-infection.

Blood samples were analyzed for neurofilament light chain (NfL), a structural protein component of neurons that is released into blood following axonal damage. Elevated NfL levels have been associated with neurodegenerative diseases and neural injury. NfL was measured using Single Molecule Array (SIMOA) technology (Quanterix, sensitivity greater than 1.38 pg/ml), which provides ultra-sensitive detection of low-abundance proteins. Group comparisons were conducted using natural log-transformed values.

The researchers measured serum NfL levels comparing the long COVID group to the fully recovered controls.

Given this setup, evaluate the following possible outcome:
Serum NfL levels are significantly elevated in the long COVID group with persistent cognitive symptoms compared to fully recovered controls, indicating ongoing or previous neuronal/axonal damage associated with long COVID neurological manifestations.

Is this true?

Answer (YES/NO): NO